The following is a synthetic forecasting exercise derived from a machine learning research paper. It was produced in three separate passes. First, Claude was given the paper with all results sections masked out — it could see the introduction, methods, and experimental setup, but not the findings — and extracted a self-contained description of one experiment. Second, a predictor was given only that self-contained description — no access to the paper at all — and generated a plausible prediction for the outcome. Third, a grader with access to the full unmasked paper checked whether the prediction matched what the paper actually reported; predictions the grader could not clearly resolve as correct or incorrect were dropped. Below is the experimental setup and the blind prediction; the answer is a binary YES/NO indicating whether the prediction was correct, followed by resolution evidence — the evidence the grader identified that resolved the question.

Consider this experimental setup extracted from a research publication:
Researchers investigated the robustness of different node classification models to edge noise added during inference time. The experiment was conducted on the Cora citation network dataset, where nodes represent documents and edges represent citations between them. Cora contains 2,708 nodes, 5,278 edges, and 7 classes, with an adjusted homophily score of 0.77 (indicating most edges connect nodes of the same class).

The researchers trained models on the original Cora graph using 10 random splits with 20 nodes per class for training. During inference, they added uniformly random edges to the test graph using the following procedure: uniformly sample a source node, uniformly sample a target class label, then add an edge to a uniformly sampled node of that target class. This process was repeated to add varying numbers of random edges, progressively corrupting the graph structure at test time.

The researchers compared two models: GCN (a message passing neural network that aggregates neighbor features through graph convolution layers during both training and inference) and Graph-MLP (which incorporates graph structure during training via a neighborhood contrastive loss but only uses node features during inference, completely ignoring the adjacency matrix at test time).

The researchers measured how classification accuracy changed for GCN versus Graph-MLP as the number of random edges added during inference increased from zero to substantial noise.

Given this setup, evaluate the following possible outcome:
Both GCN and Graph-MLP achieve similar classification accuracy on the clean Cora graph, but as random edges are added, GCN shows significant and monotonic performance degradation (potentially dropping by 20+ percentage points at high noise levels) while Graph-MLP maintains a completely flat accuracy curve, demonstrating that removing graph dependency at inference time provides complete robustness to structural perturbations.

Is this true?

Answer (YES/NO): NO